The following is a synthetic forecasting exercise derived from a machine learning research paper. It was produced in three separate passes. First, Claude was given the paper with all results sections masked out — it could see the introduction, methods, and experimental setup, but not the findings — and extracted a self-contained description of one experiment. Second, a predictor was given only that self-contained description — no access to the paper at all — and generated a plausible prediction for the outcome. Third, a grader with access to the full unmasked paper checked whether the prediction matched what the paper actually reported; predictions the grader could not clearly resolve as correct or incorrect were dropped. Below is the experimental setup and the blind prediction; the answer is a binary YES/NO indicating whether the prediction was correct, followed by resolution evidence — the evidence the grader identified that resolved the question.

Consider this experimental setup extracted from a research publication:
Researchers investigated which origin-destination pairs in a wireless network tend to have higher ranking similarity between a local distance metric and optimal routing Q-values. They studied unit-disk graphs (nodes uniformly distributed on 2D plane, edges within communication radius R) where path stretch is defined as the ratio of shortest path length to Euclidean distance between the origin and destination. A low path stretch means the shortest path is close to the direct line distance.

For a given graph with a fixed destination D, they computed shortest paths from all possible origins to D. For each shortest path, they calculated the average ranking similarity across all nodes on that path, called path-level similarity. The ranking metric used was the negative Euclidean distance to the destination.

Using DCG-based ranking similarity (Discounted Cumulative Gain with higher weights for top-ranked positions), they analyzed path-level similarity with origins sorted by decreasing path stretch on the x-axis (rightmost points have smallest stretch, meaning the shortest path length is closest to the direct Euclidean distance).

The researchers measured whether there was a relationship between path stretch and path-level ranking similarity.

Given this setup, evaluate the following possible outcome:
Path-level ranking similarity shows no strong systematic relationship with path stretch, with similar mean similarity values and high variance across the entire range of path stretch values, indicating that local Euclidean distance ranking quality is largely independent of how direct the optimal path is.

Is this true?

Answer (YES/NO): NO